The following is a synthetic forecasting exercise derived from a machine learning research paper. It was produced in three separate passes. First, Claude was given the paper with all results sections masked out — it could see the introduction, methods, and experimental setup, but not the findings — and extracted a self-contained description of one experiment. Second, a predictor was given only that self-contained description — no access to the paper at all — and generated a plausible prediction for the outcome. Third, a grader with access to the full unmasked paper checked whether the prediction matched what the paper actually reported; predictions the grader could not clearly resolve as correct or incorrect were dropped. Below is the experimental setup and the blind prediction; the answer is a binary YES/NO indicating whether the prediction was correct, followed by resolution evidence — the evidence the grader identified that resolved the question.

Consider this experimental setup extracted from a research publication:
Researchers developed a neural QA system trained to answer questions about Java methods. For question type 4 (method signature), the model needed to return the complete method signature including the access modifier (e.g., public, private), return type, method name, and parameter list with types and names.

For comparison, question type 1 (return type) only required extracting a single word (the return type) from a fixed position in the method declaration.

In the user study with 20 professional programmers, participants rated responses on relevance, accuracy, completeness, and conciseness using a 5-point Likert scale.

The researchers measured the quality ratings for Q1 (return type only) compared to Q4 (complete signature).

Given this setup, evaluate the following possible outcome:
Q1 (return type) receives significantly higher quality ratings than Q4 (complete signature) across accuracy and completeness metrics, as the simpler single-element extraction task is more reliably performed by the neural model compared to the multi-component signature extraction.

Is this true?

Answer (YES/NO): NO